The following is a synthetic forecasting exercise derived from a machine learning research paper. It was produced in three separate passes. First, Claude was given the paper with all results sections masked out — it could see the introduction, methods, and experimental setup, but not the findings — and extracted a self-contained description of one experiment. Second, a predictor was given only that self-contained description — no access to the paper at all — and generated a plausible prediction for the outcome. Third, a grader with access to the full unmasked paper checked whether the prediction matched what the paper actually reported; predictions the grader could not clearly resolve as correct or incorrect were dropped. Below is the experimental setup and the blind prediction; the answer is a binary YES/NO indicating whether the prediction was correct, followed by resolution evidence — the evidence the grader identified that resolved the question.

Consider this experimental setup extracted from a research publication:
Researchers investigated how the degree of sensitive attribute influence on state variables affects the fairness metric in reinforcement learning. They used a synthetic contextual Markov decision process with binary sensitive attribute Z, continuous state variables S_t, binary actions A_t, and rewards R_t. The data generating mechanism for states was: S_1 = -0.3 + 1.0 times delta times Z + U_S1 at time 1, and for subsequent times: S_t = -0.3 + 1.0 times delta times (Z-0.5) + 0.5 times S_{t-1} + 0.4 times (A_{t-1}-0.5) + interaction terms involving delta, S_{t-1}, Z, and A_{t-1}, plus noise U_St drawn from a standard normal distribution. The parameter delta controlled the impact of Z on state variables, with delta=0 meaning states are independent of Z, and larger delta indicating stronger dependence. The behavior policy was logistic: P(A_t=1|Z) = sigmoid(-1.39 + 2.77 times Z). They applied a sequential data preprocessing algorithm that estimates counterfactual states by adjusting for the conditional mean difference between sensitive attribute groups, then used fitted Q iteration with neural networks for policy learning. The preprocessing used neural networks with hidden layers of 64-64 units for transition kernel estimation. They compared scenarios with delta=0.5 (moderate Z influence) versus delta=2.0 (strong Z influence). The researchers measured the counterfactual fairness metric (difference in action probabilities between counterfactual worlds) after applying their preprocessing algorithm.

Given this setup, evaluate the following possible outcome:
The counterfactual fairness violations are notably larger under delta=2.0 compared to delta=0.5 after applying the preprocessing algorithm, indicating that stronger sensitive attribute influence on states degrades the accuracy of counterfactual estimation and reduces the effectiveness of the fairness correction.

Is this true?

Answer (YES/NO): NO